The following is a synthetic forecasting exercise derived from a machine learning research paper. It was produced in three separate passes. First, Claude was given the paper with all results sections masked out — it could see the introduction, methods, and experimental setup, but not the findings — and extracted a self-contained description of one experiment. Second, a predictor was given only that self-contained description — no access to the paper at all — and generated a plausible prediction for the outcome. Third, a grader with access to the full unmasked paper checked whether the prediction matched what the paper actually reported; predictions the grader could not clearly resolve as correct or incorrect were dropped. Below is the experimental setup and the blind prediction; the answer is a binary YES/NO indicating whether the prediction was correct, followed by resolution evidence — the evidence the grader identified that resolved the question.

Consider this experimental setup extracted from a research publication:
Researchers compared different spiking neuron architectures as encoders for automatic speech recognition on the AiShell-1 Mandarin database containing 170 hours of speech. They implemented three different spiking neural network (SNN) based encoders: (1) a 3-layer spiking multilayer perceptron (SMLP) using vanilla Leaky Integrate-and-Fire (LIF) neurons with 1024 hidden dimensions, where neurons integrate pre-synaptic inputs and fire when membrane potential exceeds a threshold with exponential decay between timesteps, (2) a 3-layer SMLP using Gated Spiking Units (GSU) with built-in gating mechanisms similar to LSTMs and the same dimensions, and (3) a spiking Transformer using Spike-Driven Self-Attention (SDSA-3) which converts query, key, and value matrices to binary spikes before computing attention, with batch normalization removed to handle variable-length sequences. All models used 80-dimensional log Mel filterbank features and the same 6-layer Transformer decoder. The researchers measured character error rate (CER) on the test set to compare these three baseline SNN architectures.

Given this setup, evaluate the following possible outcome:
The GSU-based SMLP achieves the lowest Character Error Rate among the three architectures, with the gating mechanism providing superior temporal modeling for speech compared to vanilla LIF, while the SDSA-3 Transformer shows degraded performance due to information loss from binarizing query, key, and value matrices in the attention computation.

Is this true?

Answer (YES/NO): NO